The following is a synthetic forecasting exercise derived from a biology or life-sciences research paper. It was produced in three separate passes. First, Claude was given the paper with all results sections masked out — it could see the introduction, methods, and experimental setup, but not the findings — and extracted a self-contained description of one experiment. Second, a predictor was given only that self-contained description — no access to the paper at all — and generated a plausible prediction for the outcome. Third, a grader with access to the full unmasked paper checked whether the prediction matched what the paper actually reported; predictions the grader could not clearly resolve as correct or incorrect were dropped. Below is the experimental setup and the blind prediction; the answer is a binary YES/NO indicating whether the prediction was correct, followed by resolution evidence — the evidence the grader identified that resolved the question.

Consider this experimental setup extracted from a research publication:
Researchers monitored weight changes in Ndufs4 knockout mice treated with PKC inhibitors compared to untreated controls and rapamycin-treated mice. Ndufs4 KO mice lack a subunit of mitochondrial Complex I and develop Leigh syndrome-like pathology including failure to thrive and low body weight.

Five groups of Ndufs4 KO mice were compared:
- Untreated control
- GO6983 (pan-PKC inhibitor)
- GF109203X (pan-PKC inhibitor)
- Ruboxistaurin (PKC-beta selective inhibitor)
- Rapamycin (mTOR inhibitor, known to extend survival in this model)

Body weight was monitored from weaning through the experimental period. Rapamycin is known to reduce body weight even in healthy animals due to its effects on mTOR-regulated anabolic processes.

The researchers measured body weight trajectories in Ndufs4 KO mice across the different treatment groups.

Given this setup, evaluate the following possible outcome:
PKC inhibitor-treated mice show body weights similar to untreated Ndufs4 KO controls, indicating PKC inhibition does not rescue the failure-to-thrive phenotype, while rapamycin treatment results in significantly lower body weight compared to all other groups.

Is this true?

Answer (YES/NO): YES